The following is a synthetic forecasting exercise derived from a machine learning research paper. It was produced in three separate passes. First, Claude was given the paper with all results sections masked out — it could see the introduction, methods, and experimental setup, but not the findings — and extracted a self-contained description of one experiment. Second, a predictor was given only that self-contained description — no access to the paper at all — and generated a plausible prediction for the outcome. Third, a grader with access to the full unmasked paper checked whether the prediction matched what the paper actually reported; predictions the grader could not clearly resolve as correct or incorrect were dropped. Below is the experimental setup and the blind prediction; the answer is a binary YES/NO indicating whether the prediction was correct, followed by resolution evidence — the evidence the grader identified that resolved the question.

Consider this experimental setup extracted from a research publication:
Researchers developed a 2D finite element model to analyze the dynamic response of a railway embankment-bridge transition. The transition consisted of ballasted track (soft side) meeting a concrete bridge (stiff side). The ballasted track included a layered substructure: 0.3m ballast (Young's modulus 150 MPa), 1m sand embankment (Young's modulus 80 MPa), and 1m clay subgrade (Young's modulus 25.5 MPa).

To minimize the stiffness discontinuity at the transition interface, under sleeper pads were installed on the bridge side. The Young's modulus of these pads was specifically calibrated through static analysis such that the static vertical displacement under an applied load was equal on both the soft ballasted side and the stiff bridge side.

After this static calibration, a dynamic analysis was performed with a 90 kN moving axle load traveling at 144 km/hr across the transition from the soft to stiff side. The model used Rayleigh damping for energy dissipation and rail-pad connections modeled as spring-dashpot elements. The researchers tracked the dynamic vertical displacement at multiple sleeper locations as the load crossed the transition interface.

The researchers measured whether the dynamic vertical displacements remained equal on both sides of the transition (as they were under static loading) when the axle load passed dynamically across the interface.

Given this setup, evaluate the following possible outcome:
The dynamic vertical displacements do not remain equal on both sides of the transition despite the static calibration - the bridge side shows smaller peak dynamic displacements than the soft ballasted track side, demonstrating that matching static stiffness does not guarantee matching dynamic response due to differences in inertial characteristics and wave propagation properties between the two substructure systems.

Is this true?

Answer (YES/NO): YES